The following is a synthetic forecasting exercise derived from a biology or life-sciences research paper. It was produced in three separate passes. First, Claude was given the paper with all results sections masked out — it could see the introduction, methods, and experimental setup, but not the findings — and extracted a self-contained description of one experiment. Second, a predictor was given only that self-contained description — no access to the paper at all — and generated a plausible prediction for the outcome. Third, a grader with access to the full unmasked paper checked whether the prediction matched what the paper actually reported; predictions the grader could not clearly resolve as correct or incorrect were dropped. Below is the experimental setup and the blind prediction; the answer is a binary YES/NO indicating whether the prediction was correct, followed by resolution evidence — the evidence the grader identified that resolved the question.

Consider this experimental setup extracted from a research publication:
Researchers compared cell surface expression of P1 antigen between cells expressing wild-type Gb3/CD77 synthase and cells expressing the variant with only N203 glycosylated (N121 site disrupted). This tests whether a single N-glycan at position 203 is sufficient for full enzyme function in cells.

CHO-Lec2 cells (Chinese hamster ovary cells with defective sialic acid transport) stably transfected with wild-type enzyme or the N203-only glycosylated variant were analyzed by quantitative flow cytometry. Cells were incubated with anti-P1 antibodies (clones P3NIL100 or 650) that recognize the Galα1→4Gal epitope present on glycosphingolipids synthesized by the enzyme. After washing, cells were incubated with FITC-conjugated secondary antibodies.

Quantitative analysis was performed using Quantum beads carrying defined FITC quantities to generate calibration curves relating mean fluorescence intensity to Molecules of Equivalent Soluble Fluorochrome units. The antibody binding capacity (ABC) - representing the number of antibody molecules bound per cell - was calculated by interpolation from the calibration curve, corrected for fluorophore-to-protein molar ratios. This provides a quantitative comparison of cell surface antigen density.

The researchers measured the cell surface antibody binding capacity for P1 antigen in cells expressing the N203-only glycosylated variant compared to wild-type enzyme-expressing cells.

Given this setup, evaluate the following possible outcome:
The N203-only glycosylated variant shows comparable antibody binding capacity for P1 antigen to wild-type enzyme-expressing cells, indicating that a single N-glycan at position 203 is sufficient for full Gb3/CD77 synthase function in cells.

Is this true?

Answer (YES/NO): YES